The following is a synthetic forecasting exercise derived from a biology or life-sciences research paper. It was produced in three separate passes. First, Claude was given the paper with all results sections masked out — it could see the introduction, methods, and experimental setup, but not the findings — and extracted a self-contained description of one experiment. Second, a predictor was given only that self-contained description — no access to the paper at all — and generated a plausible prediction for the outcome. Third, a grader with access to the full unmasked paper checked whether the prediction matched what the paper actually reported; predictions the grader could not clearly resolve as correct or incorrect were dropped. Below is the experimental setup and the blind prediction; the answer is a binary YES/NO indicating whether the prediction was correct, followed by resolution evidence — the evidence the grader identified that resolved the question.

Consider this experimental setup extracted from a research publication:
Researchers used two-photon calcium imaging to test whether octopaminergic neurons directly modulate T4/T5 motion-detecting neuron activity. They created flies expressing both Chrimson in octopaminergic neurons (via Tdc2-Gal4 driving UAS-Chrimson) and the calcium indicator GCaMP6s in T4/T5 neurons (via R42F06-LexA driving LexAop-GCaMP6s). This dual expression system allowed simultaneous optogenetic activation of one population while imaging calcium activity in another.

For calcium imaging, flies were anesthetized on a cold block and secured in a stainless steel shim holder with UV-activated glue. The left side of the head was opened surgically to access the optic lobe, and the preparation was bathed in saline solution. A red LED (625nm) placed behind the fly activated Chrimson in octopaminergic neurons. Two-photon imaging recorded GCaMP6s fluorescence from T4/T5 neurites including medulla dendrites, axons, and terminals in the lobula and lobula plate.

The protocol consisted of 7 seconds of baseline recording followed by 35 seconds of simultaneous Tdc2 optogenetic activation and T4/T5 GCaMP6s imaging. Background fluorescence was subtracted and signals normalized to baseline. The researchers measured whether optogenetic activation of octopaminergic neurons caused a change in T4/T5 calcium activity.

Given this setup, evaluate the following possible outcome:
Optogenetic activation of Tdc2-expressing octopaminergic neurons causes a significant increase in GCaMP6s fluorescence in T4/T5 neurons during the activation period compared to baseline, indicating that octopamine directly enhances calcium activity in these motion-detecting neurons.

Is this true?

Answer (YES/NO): YES